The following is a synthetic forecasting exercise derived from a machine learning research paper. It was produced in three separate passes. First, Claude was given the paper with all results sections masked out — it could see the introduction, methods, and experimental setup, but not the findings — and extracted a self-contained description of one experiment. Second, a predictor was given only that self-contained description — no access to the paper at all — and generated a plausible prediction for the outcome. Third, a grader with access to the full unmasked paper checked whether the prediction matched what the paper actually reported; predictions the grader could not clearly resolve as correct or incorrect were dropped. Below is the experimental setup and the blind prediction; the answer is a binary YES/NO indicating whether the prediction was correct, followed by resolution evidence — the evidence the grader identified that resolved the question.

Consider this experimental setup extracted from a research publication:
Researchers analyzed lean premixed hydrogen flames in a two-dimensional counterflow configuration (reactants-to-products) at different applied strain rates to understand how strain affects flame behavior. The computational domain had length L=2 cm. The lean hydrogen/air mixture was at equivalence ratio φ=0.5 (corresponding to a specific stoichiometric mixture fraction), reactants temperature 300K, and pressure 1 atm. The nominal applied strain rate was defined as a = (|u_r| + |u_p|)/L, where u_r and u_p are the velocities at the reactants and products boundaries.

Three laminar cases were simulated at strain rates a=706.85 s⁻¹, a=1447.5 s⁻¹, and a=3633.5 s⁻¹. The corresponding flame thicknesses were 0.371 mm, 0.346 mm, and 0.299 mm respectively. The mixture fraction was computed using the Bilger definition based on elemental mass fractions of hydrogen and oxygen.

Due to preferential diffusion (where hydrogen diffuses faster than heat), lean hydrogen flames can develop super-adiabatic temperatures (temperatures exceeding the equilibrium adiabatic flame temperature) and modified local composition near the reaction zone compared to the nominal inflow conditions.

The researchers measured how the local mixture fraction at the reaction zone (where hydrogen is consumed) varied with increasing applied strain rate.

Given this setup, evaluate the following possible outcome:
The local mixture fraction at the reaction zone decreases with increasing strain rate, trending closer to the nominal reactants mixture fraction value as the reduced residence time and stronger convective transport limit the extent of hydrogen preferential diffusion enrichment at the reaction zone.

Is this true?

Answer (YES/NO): NO